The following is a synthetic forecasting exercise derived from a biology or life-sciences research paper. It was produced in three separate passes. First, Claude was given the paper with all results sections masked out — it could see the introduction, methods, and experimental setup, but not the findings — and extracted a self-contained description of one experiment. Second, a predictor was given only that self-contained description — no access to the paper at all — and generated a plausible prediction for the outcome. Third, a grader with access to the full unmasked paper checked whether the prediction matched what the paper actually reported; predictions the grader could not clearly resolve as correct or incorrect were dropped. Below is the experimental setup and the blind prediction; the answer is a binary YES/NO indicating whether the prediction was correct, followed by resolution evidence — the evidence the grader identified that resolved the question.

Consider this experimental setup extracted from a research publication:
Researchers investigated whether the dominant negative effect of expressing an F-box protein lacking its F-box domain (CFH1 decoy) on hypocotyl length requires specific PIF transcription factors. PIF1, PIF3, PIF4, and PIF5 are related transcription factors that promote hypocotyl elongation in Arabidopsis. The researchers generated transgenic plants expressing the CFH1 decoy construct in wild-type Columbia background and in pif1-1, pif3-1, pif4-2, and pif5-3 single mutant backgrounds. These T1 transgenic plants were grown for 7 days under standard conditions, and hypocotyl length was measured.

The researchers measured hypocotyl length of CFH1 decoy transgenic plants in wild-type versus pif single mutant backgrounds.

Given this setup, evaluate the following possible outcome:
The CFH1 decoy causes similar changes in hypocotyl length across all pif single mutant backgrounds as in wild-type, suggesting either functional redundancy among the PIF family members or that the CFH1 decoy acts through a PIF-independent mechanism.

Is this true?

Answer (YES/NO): NO